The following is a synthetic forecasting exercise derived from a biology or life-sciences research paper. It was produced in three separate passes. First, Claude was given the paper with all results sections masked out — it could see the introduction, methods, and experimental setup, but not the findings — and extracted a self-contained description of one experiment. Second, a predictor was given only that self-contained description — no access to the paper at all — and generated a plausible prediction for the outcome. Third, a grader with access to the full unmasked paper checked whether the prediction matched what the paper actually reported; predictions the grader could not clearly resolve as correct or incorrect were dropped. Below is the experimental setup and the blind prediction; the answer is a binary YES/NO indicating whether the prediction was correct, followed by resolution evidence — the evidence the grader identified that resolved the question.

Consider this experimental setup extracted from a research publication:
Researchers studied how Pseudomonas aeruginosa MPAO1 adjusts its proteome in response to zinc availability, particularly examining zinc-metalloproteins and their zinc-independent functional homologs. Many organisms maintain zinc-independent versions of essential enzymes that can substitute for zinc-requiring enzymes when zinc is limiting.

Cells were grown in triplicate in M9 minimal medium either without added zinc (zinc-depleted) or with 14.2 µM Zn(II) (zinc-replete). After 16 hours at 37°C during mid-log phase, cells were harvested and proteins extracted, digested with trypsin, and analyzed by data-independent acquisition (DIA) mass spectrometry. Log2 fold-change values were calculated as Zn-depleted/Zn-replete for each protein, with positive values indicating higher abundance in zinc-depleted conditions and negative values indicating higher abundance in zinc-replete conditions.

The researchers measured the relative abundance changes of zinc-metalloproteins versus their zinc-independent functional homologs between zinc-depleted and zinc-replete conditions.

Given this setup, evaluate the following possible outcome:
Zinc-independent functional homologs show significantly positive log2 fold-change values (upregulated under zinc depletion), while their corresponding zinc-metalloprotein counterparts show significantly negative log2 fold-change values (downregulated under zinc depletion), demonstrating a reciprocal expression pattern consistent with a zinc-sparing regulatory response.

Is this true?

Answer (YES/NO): NO